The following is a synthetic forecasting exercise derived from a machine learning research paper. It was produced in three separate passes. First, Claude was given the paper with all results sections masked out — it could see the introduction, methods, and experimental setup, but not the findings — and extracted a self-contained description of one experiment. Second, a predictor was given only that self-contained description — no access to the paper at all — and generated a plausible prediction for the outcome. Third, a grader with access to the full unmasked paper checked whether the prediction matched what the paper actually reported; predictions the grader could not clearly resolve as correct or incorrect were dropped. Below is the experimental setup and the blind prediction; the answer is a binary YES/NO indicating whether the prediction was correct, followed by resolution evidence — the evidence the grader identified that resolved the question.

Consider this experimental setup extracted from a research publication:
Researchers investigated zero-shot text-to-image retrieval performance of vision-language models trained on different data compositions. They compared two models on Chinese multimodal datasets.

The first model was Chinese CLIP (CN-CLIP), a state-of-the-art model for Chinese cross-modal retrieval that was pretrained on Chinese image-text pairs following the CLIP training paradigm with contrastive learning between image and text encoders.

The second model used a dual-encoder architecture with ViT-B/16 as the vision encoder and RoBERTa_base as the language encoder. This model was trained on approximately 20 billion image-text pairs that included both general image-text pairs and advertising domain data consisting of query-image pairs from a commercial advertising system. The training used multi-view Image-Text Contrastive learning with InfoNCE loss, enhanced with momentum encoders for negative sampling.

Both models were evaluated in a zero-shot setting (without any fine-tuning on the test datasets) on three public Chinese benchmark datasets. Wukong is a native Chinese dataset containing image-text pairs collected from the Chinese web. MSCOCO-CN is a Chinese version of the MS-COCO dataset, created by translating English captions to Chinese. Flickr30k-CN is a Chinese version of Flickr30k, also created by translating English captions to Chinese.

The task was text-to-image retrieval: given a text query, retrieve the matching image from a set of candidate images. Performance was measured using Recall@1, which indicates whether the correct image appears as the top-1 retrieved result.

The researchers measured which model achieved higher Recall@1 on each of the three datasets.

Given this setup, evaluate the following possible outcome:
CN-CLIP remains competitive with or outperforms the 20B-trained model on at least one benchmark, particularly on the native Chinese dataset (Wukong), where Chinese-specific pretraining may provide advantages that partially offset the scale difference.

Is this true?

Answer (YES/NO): NO